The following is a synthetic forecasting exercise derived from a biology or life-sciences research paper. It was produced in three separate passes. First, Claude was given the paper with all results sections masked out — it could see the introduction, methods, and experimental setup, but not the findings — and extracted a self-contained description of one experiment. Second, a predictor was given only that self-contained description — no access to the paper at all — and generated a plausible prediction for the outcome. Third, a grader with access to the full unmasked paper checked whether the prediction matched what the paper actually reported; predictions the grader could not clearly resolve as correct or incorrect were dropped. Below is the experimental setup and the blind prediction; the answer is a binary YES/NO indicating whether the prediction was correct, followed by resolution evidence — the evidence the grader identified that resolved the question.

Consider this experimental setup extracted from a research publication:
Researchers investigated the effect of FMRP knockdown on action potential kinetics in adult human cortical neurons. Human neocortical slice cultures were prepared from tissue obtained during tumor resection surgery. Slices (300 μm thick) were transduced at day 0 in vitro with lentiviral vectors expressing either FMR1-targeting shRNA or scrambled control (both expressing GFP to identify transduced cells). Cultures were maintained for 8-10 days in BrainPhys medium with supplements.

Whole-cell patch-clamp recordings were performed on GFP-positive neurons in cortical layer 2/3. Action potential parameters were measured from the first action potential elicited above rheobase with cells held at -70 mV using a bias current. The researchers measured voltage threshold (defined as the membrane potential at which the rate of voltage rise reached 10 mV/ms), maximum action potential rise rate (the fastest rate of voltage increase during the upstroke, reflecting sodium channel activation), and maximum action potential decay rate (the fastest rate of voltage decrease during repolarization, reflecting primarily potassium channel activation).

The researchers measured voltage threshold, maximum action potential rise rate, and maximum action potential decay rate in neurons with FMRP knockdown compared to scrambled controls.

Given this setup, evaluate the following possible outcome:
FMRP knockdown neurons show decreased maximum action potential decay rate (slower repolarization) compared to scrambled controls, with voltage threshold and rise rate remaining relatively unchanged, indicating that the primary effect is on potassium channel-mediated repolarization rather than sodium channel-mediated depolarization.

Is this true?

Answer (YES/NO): NO